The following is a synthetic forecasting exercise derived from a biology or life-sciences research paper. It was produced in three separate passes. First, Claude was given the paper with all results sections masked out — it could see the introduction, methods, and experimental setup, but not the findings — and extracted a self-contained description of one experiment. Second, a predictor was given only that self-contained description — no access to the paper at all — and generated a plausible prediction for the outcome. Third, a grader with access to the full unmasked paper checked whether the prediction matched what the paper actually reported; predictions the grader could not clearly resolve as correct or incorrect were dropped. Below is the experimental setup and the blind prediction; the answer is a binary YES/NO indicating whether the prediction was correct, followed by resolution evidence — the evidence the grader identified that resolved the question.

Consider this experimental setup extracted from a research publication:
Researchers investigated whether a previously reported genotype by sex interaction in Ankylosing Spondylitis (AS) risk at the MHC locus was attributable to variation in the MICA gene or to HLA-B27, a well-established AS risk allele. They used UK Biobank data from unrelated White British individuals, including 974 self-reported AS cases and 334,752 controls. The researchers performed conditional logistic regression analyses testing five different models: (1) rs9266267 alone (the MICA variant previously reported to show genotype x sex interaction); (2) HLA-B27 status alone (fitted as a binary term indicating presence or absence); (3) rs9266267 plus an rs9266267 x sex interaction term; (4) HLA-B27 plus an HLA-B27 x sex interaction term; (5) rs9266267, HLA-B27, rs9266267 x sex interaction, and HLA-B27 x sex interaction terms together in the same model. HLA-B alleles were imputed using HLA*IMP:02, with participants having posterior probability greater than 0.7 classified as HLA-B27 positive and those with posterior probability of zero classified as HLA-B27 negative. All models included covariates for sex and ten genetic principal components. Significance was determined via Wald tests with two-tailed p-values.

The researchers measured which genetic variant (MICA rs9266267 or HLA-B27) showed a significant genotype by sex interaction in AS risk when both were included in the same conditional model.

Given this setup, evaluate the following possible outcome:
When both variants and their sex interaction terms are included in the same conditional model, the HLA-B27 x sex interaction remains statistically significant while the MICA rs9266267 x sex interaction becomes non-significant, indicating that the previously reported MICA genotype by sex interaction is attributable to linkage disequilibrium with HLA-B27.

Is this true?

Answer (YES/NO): YES